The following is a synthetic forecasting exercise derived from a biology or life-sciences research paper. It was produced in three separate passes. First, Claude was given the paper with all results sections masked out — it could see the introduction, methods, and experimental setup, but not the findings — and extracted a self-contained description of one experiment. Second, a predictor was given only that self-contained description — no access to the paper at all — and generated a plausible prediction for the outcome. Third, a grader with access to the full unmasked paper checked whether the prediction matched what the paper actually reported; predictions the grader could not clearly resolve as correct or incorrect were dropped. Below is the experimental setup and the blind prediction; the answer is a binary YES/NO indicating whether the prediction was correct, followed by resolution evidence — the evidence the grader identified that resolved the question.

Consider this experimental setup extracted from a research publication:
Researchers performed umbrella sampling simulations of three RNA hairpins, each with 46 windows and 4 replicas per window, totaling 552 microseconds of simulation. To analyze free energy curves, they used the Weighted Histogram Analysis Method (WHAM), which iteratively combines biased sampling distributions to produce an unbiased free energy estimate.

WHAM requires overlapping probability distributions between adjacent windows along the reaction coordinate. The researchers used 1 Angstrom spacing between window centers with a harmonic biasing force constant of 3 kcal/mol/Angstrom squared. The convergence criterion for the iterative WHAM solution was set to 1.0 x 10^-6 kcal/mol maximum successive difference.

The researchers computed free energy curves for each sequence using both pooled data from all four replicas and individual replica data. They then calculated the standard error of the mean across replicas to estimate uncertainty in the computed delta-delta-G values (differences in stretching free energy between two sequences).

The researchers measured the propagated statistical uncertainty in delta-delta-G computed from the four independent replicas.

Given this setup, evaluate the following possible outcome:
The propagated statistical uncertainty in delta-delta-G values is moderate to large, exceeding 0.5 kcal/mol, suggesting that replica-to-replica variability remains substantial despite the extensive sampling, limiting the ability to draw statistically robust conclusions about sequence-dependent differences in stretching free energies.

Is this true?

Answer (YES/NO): NO